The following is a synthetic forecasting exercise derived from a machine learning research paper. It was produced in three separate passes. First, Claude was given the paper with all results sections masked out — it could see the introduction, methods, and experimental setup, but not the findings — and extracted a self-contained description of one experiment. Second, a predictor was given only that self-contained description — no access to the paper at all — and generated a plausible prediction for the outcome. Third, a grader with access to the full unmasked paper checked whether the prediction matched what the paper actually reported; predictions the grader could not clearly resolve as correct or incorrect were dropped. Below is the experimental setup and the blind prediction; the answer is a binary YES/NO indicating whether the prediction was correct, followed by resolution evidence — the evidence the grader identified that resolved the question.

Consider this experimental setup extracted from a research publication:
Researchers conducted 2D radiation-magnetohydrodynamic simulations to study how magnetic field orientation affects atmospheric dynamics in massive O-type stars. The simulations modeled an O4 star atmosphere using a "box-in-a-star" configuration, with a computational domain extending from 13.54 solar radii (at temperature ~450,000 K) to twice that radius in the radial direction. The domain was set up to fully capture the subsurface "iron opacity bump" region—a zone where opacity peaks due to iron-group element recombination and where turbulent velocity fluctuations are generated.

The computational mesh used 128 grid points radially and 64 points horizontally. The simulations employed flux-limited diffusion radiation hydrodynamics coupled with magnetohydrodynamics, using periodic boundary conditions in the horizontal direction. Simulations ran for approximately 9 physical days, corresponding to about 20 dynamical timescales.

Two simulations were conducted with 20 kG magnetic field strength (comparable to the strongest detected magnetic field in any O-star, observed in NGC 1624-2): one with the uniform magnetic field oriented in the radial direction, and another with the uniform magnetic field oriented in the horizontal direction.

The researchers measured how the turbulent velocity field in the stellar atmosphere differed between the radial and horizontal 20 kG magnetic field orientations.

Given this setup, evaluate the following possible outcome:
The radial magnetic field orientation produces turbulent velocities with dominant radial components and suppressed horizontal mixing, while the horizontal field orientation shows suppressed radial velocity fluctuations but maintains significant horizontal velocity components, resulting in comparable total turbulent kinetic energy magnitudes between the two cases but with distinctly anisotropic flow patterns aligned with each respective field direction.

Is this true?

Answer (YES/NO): NO